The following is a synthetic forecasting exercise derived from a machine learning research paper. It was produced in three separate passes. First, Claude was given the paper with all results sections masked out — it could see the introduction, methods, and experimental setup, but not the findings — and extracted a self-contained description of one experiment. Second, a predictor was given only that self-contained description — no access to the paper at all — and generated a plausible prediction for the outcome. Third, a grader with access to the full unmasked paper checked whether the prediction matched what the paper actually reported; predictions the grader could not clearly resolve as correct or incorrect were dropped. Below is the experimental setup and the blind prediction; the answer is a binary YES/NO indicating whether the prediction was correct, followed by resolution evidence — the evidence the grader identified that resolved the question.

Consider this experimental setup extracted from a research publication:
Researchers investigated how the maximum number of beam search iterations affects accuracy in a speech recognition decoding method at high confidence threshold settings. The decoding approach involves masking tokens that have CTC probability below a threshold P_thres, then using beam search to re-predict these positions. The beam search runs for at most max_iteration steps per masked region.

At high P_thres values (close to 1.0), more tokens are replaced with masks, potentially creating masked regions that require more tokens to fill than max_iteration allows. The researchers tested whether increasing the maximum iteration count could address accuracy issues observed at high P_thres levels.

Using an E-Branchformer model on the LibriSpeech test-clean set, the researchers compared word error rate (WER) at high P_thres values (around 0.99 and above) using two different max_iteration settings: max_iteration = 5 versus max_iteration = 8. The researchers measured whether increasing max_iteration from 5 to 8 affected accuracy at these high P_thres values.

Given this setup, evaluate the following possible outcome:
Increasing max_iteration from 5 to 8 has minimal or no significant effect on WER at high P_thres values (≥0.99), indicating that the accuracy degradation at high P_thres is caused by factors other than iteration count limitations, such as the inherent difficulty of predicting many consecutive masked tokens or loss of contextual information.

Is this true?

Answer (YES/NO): NO